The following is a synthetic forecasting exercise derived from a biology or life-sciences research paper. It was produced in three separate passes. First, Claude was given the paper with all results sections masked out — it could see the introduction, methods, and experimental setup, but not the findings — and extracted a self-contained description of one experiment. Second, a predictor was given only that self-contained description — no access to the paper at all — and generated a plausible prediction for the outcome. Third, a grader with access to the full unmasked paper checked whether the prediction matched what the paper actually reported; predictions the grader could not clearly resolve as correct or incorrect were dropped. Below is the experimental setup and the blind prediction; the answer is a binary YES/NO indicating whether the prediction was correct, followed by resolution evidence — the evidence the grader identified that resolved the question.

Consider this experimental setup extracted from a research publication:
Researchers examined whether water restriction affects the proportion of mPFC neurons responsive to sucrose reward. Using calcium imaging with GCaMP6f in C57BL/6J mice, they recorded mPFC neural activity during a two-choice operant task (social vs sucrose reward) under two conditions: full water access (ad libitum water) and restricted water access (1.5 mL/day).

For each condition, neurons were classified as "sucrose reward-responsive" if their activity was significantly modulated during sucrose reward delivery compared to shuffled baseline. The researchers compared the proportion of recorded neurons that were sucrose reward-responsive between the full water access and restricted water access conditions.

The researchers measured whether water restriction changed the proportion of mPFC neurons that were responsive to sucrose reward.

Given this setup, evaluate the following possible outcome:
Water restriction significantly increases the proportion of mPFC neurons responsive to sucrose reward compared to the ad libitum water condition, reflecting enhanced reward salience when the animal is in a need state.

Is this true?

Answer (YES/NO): YES